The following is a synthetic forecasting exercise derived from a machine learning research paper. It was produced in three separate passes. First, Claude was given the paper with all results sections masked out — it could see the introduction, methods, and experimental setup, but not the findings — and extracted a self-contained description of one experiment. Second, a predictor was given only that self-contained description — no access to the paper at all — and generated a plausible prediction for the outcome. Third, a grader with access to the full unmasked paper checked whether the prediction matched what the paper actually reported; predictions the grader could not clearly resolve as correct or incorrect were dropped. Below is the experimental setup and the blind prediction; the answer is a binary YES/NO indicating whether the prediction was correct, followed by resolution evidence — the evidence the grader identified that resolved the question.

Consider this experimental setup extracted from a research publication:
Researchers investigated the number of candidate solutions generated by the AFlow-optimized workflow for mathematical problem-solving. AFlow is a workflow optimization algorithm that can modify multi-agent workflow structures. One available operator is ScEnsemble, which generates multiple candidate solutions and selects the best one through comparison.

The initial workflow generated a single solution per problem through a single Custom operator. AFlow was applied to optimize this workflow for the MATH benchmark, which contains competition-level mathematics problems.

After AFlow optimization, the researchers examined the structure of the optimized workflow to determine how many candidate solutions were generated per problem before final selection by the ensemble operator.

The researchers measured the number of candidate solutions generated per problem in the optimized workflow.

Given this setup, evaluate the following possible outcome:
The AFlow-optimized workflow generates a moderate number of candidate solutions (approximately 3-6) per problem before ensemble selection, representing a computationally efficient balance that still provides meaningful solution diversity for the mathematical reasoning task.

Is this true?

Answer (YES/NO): YES